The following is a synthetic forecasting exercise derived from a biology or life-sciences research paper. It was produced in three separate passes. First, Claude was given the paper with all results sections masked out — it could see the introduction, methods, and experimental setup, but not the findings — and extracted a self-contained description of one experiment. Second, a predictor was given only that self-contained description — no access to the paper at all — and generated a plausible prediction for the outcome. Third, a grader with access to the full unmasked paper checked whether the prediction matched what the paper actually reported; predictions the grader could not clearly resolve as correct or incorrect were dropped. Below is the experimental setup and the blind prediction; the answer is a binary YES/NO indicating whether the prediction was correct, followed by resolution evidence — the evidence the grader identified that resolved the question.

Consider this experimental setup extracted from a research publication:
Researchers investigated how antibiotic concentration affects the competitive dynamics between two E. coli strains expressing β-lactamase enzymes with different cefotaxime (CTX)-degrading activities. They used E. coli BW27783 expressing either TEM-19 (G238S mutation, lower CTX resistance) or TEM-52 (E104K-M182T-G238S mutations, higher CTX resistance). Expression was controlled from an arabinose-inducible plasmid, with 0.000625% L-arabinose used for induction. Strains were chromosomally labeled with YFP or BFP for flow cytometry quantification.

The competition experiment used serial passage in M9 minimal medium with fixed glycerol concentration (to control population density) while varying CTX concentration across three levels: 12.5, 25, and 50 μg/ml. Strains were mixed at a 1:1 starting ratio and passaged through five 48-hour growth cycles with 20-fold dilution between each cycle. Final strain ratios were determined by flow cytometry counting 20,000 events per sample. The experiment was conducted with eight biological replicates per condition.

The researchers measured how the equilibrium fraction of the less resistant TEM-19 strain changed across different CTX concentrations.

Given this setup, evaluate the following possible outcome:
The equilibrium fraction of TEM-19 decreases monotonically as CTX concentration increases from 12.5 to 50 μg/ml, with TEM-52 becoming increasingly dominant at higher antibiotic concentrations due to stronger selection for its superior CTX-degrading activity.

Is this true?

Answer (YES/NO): YES